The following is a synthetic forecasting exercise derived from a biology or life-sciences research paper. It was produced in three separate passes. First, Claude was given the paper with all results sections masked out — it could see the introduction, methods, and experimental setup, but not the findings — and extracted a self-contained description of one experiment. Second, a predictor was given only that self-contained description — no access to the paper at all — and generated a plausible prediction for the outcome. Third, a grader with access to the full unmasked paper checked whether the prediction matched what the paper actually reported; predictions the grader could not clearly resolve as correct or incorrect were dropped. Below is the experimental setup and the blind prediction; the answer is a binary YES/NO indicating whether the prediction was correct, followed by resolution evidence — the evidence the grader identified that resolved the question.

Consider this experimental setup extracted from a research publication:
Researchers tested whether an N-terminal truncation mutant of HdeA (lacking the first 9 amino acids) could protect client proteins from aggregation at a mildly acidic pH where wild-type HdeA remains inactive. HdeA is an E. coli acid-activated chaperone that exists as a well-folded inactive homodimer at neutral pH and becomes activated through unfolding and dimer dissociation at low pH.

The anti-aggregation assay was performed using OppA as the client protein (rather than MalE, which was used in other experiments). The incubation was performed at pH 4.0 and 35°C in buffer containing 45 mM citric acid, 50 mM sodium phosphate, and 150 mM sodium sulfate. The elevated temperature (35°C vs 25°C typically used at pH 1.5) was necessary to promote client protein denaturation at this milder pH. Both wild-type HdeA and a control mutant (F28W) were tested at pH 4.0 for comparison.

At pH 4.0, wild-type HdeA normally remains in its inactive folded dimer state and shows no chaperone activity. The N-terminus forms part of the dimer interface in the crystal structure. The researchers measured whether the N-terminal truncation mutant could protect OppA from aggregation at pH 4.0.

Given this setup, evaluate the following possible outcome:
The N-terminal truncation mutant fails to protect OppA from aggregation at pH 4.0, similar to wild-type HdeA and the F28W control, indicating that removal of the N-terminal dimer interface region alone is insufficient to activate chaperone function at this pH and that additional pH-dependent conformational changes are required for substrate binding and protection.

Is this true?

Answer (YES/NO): NO